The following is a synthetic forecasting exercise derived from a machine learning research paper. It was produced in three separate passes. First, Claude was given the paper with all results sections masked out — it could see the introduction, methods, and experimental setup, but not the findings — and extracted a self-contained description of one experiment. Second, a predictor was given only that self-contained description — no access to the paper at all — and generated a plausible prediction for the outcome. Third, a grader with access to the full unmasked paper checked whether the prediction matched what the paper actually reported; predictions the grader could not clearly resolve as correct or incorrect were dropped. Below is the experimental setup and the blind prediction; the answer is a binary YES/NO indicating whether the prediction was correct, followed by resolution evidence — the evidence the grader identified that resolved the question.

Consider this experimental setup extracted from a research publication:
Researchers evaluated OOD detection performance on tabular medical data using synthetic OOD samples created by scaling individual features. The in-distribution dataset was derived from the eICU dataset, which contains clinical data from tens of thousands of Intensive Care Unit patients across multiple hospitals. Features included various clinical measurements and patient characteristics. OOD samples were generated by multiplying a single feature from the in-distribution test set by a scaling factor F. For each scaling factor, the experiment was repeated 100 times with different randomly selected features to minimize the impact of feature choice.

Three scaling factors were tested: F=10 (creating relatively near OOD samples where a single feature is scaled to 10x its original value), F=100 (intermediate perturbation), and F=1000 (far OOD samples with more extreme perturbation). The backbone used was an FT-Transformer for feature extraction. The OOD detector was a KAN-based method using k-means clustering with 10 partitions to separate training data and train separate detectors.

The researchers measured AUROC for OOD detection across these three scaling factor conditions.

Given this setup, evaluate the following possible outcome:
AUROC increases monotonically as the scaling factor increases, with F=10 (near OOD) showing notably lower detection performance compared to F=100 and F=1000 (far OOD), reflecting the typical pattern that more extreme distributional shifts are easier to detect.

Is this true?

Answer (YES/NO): YES